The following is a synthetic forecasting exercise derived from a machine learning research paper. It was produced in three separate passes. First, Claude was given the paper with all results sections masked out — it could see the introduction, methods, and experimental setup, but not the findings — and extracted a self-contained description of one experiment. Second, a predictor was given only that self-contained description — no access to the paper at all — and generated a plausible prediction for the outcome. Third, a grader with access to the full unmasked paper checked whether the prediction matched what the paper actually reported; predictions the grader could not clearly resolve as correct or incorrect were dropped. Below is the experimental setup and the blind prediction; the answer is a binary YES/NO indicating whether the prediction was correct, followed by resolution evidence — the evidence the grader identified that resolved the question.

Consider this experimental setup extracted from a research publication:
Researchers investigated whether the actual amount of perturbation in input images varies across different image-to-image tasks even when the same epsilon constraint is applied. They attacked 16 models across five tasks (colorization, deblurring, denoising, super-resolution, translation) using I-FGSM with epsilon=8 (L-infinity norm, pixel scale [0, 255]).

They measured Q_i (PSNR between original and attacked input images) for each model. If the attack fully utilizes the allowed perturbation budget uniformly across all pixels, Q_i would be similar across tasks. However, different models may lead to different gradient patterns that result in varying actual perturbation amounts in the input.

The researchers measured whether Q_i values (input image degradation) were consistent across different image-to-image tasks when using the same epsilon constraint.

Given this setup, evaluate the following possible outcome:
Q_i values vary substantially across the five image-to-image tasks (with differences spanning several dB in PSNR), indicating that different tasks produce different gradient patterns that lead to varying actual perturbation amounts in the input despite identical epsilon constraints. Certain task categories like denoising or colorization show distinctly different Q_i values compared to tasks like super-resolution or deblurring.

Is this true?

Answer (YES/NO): YES